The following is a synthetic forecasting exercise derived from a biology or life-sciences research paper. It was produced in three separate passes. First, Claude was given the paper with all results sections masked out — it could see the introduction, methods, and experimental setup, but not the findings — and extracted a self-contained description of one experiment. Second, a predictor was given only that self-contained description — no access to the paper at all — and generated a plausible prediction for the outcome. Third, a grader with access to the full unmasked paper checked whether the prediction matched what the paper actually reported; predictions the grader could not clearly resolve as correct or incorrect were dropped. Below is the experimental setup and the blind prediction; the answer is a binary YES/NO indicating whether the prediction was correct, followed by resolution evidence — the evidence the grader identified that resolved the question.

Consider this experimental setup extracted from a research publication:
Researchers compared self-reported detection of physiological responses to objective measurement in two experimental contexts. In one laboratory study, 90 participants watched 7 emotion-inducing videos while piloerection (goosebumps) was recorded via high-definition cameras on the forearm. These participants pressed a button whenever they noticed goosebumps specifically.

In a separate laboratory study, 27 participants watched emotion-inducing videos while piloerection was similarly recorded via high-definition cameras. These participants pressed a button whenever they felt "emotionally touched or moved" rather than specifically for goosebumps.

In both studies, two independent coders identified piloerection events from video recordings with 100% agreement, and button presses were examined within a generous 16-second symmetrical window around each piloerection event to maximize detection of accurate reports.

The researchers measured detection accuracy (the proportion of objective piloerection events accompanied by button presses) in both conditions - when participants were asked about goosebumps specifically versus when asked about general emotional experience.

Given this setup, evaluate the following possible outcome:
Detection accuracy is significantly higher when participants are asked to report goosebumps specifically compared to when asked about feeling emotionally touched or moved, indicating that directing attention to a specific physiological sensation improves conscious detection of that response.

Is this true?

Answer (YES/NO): NO